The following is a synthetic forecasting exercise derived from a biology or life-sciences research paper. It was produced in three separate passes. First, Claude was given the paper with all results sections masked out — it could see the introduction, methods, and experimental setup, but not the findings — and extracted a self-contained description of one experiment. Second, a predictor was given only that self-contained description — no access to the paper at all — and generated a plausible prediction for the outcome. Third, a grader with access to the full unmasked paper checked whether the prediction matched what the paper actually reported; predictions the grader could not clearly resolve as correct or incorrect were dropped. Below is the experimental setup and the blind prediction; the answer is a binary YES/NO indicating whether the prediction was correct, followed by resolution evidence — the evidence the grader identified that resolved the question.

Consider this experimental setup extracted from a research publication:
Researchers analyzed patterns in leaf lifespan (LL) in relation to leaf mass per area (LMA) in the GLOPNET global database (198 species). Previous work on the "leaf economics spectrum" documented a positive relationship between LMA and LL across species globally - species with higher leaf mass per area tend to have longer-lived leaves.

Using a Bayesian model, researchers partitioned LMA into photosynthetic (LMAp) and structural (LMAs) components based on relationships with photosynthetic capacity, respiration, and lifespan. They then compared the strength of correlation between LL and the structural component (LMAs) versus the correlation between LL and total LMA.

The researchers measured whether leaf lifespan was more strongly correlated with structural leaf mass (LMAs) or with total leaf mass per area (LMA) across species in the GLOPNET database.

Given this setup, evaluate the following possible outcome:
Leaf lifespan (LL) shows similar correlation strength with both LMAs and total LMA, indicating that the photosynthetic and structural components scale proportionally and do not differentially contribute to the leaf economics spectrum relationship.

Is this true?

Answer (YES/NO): NO